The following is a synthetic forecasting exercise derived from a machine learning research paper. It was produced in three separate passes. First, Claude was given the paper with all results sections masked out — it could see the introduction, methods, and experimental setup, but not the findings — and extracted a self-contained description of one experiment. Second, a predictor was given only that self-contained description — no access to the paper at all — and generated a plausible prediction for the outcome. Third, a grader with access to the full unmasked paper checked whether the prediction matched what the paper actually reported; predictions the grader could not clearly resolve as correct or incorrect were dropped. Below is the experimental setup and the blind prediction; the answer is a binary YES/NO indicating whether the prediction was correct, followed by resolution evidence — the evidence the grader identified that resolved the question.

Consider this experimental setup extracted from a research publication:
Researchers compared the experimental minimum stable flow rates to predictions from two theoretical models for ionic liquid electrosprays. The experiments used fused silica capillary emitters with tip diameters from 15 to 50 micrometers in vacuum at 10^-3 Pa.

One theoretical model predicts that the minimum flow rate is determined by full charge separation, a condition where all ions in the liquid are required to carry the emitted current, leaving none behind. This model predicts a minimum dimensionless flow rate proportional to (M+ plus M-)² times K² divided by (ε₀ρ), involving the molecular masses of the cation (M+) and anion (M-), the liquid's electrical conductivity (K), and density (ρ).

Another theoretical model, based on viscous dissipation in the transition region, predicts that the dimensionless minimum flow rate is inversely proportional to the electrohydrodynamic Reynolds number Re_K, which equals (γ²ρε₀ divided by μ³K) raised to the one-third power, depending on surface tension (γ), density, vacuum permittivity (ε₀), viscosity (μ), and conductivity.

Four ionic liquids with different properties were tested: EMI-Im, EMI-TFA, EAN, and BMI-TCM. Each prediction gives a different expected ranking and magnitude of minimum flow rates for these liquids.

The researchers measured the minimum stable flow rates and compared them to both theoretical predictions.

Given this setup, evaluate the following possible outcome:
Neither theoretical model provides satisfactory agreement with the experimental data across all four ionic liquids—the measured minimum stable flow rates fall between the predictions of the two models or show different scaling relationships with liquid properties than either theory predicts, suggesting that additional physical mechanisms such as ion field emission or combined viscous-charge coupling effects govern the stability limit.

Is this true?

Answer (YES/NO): NO